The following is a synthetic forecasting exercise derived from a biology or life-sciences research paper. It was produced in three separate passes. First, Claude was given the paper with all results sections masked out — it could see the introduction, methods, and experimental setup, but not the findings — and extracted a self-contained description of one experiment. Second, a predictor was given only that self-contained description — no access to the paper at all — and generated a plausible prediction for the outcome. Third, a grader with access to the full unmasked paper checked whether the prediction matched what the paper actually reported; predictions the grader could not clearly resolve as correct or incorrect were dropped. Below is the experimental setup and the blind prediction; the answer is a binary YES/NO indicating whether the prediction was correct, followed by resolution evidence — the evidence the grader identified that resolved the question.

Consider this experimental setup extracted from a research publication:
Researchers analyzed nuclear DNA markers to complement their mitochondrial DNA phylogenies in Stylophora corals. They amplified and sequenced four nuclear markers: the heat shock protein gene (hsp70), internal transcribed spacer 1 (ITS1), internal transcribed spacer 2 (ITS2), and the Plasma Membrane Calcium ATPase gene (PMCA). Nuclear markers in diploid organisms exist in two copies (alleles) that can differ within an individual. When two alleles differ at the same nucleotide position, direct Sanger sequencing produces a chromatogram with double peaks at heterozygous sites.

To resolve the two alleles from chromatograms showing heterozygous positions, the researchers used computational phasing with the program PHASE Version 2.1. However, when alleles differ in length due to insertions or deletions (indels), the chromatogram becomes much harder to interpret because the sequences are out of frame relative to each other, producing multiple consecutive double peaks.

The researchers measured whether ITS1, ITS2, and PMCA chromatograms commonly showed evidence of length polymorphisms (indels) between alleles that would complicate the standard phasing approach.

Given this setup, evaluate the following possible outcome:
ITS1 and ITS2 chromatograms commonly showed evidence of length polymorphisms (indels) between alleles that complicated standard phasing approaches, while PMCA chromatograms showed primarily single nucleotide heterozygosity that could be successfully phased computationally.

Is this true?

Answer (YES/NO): NO